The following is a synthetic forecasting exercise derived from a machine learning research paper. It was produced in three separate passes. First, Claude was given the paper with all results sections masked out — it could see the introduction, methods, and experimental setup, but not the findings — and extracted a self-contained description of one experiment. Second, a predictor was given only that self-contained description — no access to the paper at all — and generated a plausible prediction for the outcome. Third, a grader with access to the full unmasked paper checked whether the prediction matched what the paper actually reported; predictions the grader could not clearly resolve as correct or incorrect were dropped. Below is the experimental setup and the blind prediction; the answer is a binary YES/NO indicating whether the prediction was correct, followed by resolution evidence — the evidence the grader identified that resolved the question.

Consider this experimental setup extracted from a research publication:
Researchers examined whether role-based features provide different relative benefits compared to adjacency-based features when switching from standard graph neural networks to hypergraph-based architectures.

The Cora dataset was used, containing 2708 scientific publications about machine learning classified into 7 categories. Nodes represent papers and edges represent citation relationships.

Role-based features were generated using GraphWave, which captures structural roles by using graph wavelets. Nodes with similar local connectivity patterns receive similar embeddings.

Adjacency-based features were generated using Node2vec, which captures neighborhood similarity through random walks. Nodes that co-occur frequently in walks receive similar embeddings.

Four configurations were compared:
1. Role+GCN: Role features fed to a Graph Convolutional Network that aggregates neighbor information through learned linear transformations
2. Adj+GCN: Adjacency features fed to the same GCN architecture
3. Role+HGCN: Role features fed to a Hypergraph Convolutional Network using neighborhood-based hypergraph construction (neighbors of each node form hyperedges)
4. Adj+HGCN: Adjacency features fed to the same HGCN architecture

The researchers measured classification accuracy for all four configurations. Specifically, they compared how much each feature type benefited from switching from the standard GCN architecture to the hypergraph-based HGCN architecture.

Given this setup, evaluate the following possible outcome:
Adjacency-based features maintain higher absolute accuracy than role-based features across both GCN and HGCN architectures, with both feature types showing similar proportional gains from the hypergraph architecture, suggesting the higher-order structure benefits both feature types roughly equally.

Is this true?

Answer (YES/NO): NO